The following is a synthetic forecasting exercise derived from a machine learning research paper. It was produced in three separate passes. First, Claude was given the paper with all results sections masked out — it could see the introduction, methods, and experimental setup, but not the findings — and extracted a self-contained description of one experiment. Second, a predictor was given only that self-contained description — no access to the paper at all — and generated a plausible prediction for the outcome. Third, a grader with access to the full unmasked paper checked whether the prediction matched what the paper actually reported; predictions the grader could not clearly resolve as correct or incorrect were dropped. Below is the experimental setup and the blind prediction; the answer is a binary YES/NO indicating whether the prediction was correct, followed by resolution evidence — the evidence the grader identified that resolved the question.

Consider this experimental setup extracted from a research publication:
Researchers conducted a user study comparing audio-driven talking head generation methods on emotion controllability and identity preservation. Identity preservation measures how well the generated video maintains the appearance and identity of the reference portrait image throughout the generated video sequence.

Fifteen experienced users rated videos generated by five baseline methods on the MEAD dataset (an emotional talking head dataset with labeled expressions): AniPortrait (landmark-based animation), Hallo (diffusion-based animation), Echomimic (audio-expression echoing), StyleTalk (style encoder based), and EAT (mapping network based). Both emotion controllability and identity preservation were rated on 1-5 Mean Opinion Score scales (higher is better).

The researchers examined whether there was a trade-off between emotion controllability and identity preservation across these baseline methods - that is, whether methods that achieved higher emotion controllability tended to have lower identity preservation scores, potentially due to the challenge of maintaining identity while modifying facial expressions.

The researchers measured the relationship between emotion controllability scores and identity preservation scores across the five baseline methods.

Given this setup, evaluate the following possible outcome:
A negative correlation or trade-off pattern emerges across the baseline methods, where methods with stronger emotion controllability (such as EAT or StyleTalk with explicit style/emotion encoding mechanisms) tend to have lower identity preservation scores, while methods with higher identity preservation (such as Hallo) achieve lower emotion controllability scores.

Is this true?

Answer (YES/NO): NO